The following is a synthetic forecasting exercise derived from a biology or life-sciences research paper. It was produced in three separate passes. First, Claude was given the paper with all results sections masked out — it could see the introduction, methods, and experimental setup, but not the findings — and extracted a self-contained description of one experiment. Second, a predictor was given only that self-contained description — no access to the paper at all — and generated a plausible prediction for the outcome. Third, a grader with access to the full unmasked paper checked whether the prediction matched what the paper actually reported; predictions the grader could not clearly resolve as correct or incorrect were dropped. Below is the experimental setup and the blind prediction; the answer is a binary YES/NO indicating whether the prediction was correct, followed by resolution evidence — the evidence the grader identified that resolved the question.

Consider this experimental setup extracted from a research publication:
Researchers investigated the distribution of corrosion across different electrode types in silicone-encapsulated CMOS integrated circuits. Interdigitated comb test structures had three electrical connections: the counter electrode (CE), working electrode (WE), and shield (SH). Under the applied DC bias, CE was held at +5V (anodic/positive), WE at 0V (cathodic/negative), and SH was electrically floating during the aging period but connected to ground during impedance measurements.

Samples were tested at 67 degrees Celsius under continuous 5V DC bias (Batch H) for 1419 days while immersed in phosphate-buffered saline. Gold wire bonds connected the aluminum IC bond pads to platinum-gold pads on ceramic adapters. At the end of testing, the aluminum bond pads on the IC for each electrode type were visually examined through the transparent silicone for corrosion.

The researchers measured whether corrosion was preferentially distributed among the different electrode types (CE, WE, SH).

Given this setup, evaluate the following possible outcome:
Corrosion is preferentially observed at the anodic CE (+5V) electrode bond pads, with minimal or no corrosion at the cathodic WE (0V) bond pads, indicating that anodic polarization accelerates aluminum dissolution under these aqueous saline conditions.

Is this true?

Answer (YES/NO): NO